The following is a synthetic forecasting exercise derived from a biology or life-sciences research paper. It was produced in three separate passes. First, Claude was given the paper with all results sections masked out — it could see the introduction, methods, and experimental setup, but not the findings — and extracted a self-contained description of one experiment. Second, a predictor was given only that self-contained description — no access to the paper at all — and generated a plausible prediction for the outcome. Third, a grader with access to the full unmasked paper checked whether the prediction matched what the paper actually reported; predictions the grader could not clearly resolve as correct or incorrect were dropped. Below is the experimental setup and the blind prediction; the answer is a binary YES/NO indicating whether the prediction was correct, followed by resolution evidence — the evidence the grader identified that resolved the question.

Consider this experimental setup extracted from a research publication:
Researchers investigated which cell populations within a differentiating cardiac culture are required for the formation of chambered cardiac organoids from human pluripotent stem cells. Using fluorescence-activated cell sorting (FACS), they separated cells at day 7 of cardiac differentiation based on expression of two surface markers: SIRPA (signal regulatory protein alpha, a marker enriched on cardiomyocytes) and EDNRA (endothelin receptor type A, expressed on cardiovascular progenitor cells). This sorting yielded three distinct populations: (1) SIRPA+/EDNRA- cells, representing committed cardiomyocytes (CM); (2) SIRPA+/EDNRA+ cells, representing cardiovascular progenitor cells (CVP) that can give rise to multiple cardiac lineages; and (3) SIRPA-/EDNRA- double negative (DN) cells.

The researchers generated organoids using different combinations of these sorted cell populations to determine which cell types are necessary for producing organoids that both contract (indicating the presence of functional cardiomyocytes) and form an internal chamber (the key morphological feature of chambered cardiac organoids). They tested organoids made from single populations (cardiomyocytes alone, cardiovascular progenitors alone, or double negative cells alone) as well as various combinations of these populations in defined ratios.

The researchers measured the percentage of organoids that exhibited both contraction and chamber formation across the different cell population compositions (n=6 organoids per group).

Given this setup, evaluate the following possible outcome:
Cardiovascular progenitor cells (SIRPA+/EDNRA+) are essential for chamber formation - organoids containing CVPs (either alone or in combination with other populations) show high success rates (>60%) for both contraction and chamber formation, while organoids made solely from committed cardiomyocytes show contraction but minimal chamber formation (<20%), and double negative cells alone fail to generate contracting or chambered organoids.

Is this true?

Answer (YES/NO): NO